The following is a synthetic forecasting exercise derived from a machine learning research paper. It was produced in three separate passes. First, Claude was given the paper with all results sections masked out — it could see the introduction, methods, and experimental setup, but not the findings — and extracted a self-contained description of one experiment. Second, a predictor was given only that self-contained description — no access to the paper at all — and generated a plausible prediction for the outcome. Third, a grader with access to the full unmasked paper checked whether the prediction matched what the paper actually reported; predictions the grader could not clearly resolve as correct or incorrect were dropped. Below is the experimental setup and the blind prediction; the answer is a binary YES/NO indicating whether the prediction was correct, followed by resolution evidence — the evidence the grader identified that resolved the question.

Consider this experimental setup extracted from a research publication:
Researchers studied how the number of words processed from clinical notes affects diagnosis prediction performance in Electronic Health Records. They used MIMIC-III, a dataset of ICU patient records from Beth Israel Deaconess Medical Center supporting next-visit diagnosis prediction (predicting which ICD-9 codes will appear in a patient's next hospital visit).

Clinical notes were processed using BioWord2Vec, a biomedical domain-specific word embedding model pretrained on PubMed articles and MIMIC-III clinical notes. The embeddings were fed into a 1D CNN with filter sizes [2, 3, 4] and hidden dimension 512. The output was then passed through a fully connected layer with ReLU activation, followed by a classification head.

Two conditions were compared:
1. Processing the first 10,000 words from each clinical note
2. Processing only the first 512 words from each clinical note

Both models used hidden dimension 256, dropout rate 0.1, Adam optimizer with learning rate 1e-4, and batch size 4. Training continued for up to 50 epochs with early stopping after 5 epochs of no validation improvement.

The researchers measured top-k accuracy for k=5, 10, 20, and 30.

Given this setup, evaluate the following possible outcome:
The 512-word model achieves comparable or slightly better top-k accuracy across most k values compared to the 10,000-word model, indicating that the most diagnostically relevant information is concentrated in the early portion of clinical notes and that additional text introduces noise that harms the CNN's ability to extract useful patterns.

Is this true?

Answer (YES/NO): NO